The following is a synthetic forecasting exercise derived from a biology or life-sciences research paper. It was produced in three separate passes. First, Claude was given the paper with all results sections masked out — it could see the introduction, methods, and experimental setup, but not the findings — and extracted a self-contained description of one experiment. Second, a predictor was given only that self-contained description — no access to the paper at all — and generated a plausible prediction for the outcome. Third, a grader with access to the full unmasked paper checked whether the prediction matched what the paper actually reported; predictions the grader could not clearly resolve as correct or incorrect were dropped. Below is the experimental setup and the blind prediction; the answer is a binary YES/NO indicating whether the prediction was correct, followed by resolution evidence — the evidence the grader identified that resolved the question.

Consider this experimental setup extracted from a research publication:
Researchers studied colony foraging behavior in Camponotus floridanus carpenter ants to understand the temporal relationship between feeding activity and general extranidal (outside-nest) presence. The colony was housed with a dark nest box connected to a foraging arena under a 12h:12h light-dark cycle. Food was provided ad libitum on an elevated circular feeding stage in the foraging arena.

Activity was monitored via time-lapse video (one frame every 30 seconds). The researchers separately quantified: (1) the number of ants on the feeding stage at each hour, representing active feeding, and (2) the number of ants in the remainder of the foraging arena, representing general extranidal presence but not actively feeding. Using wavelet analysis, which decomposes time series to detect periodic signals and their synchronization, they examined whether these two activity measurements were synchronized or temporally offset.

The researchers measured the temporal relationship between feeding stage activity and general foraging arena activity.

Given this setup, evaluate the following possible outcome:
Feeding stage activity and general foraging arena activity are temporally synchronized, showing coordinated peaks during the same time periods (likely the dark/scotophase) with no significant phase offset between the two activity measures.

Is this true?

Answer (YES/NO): NO